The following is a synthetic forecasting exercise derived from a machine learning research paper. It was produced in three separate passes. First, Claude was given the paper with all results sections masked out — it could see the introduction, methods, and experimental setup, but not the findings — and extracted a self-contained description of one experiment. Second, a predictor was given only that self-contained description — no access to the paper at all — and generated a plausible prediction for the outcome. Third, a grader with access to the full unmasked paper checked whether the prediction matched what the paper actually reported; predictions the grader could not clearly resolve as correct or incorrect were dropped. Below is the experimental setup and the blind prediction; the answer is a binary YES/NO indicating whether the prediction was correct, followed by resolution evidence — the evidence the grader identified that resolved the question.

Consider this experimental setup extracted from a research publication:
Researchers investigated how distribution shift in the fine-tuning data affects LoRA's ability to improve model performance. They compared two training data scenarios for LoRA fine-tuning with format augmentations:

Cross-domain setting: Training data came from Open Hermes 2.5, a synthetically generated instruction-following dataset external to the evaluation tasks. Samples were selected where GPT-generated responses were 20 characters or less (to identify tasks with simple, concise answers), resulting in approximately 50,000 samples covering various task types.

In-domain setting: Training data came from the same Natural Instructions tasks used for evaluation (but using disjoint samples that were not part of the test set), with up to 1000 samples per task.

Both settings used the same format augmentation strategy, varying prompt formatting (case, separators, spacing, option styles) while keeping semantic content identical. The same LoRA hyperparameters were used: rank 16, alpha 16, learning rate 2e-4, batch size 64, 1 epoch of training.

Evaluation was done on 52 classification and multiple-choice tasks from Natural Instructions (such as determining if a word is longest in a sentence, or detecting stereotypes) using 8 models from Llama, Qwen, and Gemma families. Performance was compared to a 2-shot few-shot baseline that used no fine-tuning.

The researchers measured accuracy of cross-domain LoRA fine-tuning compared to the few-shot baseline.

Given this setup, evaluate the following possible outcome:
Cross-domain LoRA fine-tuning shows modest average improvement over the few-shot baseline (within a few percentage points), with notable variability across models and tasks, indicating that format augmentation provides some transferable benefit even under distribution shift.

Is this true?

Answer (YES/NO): NO